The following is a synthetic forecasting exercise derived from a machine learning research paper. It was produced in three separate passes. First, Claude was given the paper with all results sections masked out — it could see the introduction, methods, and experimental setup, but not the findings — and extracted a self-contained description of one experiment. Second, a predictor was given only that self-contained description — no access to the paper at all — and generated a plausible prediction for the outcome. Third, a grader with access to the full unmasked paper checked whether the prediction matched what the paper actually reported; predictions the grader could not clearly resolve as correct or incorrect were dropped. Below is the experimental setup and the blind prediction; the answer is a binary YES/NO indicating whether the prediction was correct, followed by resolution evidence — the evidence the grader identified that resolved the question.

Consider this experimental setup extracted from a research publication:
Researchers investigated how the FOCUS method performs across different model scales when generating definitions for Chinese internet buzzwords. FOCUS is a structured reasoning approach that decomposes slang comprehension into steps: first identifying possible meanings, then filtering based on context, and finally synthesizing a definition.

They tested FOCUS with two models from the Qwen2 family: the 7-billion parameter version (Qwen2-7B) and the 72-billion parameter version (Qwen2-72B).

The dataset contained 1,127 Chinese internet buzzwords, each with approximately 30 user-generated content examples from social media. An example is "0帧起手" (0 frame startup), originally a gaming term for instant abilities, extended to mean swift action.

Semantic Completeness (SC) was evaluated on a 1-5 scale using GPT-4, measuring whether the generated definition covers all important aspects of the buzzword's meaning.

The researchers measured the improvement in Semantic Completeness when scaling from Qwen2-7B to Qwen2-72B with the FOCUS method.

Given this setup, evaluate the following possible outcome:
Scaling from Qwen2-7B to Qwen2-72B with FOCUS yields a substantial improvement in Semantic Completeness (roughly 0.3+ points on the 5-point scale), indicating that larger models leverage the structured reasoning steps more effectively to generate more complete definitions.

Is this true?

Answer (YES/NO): YES